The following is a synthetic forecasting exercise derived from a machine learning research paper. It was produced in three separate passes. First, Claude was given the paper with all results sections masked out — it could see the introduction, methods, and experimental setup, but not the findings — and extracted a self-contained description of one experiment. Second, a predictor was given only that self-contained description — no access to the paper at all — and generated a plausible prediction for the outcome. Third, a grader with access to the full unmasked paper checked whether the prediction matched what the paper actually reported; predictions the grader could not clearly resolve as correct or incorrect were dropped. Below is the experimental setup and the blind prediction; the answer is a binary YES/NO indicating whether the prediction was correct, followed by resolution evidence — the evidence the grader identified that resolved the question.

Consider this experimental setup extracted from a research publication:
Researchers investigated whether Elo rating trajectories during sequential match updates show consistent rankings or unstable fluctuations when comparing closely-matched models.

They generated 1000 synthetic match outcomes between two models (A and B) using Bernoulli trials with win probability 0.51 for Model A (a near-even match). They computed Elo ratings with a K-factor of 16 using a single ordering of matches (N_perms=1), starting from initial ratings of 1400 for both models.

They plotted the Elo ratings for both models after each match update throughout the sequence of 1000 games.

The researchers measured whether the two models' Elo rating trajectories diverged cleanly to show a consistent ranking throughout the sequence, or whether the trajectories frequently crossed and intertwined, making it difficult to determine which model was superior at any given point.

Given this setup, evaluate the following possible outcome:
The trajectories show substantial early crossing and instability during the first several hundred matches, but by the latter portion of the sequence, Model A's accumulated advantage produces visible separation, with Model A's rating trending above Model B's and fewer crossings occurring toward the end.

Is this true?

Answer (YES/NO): NO